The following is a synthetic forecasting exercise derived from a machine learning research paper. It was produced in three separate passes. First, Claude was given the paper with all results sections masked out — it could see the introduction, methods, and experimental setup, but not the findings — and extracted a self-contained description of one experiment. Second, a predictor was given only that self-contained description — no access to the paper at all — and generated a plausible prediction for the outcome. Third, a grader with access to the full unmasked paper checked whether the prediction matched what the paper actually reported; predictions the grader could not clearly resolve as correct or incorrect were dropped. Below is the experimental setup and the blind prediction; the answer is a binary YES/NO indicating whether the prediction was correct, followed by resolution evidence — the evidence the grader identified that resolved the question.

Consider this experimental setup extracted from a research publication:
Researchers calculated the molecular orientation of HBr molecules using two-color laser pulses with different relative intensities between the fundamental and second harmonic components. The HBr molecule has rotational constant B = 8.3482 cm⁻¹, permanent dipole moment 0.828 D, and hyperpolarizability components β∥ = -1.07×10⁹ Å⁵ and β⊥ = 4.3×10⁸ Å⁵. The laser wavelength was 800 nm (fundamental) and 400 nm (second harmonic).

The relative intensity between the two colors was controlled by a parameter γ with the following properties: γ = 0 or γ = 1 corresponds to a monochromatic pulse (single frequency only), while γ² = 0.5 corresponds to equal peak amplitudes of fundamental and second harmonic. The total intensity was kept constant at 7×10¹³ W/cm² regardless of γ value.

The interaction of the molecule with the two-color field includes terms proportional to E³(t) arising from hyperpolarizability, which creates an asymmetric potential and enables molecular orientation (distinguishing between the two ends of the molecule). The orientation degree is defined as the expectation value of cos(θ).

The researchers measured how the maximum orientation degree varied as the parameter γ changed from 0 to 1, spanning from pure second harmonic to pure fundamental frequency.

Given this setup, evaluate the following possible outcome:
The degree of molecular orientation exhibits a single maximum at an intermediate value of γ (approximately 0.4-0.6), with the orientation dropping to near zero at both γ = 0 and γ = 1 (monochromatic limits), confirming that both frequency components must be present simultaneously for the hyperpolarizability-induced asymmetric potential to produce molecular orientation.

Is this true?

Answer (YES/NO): NO